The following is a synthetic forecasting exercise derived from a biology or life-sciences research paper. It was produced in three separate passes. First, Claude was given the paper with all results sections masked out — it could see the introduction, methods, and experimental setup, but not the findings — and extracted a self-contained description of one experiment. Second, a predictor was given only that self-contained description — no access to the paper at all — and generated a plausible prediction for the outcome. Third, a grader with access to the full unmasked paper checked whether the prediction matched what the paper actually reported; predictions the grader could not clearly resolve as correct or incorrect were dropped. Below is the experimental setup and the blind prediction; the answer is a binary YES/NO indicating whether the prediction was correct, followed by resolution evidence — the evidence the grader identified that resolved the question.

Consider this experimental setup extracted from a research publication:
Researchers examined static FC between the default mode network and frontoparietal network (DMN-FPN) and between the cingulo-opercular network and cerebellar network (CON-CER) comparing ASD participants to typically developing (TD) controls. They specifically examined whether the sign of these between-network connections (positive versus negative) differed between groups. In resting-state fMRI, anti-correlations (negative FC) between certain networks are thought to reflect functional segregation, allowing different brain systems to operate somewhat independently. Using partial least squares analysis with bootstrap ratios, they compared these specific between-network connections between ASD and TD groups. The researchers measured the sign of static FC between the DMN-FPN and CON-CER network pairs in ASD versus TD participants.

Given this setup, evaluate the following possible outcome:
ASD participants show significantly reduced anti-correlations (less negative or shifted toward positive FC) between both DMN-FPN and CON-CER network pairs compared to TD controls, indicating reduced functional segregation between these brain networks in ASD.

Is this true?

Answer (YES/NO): YES